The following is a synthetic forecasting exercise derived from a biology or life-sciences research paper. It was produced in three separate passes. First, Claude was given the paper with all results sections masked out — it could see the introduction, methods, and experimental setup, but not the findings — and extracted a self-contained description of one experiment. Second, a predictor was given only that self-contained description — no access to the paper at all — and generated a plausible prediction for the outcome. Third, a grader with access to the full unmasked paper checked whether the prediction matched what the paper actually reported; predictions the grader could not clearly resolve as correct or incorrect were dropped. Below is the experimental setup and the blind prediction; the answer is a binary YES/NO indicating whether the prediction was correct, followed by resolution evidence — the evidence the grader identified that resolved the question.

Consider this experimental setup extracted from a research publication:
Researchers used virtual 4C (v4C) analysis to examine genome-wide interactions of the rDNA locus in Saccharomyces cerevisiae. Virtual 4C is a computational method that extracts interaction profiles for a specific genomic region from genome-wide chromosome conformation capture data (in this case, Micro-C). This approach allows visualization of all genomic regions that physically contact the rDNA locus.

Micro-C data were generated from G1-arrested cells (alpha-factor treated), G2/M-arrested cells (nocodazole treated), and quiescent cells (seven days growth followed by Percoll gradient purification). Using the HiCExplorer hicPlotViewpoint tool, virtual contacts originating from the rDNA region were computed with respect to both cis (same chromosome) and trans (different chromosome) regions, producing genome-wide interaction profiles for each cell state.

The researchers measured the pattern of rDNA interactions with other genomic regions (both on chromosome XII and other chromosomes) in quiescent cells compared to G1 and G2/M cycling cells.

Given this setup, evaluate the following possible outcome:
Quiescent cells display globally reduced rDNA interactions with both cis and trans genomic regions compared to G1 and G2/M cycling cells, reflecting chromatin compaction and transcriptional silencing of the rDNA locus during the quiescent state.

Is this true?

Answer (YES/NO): NO